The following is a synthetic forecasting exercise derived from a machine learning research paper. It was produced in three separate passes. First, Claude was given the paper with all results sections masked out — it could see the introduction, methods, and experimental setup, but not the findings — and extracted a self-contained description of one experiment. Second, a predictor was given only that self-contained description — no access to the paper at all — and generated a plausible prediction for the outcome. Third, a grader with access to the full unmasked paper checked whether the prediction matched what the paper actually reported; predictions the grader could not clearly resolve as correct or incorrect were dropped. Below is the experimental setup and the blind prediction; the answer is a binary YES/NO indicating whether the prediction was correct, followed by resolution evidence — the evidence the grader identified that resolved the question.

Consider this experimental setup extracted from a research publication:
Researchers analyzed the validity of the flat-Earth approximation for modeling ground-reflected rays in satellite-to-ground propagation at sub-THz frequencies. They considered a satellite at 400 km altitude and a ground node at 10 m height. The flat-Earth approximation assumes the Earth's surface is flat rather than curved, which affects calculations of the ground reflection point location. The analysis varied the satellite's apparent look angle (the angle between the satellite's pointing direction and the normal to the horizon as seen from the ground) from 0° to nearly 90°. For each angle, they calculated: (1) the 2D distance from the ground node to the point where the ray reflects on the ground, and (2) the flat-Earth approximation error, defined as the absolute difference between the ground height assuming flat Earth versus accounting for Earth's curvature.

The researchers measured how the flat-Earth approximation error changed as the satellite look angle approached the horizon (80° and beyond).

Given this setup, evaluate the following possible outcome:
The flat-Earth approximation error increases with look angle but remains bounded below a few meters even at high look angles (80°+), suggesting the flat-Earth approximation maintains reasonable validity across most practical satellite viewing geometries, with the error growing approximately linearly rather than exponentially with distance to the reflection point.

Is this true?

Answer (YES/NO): NO